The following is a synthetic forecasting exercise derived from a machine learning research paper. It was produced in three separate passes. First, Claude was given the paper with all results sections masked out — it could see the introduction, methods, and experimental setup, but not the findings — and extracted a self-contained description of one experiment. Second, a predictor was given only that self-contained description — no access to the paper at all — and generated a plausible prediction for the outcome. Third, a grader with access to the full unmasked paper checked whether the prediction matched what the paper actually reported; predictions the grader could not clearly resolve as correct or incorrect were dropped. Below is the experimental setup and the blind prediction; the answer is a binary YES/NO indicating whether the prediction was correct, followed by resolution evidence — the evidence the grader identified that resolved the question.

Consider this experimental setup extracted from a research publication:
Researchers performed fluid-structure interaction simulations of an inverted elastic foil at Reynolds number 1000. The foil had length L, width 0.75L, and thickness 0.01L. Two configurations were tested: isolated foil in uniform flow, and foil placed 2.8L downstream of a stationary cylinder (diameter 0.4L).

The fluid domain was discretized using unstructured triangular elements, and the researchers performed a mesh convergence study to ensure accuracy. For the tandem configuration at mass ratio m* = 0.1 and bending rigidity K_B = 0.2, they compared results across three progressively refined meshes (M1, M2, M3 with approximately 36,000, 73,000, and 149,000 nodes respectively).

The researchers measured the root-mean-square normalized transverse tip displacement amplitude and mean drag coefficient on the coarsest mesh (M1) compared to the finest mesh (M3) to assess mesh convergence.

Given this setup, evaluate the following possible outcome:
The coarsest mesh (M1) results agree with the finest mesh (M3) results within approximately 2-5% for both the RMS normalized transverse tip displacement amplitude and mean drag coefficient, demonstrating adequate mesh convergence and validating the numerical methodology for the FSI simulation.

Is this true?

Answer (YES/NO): NO